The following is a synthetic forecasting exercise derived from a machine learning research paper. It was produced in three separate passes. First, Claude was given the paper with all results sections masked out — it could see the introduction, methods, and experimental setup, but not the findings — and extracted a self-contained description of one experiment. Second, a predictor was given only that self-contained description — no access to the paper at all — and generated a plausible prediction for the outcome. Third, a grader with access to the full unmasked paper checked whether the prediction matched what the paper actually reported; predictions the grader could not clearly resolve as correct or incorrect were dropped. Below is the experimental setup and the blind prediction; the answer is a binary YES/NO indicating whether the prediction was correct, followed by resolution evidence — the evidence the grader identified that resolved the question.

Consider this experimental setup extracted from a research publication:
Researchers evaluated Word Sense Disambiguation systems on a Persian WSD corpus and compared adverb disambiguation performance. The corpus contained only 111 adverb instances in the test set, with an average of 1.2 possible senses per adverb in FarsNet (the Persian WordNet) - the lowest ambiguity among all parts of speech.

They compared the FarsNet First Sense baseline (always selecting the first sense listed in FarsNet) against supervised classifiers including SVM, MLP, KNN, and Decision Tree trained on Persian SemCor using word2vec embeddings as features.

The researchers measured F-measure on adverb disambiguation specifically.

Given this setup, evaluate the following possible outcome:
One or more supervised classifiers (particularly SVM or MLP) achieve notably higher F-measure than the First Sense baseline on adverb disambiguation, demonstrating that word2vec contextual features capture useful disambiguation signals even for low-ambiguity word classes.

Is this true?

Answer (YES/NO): NO